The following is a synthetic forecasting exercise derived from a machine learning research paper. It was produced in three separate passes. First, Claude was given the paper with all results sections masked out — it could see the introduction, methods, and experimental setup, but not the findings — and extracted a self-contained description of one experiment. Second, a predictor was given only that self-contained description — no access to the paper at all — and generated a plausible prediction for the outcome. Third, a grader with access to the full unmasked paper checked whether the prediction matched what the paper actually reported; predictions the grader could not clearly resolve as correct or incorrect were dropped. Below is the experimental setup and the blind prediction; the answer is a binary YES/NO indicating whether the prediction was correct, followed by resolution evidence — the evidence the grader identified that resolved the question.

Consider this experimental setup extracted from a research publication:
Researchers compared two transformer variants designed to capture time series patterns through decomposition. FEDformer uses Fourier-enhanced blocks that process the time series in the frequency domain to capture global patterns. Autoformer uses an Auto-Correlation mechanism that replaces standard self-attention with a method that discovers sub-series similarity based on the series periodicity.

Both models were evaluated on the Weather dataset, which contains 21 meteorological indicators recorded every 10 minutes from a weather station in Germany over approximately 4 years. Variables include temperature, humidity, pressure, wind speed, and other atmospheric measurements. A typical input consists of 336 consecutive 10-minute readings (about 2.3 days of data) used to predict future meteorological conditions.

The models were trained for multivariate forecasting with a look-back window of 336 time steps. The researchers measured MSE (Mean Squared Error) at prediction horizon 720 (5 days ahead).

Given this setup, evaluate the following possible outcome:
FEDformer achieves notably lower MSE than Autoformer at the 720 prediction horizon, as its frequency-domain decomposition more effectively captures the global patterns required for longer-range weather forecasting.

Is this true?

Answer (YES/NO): YES